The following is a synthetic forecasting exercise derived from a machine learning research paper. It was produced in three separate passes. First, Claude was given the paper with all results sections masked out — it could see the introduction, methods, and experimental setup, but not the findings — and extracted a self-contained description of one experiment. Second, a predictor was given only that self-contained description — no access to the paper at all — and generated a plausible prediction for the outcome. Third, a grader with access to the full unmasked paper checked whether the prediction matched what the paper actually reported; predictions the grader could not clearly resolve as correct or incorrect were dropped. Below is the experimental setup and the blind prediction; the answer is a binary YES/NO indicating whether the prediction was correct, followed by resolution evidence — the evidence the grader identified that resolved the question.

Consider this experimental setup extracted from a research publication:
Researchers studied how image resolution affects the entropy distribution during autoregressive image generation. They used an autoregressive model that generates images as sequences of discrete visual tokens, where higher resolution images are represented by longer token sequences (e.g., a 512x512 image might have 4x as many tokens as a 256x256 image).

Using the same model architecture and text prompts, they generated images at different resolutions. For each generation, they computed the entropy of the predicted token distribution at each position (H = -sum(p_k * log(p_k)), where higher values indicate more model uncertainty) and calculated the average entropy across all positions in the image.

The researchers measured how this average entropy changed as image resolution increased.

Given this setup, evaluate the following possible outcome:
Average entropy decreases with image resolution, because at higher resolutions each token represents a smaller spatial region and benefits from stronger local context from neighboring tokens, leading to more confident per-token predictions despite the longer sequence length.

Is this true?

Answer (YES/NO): YES